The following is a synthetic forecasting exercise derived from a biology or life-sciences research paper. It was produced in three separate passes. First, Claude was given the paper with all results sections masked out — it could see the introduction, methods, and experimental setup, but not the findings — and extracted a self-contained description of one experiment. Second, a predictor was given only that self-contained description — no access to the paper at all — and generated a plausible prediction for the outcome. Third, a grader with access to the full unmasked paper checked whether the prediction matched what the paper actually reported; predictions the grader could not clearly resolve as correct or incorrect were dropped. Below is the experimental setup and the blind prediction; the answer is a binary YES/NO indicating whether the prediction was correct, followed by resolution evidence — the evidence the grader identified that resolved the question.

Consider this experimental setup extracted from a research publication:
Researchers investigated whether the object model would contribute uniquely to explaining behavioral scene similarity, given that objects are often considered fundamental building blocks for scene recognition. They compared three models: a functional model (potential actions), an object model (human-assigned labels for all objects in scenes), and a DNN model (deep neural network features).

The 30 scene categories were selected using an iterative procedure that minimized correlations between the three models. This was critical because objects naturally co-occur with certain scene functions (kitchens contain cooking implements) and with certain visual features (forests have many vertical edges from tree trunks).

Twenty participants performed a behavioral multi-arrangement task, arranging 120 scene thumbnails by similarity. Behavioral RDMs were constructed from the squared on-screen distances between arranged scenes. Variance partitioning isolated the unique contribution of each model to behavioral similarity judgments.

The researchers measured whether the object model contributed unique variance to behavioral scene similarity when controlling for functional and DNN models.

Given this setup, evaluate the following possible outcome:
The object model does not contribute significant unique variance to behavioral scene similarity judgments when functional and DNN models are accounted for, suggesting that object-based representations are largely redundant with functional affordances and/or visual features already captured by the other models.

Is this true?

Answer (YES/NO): NO